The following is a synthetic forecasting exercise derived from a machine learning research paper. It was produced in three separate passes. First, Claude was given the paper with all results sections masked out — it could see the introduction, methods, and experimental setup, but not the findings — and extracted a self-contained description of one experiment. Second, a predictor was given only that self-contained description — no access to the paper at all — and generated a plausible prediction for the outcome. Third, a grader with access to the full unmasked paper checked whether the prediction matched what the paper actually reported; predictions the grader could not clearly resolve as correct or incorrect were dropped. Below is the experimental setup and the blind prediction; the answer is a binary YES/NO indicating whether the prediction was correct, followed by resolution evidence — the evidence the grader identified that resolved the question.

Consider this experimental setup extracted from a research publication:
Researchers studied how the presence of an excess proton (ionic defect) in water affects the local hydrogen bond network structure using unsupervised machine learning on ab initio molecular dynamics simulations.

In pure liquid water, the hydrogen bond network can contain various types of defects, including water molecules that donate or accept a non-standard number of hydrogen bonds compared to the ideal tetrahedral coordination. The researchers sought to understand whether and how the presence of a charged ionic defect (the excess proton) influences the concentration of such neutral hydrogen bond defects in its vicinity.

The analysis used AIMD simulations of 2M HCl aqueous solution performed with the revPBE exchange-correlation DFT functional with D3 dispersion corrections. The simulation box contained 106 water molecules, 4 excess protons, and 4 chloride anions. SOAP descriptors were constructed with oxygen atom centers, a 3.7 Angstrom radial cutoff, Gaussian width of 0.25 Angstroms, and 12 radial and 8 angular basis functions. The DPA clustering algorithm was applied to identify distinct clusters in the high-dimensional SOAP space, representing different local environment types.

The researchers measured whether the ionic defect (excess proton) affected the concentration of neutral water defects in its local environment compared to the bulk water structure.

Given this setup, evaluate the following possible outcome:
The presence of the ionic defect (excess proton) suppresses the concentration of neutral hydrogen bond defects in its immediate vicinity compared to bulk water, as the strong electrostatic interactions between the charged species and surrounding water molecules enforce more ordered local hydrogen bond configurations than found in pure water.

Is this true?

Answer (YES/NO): NO